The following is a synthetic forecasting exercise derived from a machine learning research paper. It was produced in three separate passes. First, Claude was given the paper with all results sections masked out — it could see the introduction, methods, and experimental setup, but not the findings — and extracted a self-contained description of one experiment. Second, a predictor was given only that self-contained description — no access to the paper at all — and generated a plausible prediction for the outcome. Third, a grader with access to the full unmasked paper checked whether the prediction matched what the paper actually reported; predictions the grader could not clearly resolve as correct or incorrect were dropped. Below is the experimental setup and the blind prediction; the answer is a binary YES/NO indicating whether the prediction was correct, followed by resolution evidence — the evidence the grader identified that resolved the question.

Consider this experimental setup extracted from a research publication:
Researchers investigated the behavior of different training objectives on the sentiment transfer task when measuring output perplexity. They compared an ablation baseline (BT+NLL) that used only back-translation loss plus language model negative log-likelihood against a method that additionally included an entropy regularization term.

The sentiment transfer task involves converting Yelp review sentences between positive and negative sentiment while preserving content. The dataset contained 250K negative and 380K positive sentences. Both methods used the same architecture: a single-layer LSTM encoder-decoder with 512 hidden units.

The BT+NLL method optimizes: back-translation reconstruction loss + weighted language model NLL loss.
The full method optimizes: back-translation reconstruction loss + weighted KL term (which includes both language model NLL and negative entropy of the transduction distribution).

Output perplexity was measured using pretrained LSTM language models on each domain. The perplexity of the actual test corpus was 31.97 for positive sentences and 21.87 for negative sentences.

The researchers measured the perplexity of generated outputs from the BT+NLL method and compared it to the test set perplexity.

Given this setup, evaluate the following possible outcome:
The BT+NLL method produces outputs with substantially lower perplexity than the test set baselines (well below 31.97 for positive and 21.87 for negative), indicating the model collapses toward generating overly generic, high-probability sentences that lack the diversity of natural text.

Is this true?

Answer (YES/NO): YES